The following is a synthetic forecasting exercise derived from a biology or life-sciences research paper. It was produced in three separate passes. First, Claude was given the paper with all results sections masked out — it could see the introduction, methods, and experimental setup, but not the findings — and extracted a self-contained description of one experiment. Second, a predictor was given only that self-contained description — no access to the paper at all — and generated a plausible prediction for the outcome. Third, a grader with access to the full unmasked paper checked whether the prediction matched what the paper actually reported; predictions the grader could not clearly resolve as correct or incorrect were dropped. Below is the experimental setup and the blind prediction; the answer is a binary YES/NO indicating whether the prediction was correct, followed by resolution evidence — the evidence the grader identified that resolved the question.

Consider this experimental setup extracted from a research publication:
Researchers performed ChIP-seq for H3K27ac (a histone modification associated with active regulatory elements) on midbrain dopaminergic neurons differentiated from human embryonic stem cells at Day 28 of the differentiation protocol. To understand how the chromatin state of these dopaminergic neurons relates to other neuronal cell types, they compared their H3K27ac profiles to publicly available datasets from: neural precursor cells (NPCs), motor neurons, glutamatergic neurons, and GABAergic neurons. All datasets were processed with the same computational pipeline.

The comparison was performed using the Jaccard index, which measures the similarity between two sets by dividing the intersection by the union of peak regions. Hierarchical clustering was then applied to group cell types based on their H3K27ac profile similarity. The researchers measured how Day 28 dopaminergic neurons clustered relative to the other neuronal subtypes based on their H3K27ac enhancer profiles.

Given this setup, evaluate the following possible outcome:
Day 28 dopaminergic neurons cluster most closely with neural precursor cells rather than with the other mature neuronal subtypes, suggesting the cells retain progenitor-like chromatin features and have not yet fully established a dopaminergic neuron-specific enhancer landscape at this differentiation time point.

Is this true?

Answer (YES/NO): NO